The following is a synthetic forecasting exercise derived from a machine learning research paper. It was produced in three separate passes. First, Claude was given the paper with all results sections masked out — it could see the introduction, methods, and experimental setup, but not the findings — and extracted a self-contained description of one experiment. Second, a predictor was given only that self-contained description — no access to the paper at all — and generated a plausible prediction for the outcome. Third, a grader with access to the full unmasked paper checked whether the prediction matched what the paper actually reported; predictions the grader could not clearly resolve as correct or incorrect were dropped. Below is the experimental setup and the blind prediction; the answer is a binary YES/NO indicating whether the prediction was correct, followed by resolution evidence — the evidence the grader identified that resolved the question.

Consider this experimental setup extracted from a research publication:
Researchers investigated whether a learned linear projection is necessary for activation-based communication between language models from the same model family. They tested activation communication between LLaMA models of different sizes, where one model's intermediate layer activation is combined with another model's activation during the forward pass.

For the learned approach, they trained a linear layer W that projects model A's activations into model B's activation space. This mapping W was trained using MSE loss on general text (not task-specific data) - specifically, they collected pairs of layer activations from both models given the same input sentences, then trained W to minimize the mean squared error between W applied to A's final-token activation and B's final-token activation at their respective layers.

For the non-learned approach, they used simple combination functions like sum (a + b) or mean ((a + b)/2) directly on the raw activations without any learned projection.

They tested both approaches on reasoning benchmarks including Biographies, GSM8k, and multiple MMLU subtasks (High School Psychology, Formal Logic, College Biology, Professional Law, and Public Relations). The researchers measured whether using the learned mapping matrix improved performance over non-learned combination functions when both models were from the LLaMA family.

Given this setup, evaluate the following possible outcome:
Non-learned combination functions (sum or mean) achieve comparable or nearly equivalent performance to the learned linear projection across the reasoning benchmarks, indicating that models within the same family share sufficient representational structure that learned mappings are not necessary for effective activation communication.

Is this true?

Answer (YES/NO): NO